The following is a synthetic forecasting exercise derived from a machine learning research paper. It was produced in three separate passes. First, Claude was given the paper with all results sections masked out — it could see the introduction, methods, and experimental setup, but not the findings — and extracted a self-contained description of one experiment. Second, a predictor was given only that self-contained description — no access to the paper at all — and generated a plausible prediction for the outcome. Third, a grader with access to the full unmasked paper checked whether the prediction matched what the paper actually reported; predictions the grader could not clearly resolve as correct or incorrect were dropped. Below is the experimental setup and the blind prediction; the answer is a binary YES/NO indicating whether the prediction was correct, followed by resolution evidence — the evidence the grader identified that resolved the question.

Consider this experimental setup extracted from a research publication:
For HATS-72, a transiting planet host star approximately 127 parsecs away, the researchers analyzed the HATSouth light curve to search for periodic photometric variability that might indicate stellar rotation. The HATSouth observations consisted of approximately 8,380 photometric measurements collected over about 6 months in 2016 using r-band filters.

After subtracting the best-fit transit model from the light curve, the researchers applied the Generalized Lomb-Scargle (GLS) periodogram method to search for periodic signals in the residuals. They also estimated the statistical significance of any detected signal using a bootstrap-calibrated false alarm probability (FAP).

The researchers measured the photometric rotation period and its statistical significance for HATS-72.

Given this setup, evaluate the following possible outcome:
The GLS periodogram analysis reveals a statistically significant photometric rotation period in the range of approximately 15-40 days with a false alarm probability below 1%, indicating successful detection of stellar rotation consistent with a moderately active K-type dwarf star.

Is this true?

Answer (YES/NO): NO